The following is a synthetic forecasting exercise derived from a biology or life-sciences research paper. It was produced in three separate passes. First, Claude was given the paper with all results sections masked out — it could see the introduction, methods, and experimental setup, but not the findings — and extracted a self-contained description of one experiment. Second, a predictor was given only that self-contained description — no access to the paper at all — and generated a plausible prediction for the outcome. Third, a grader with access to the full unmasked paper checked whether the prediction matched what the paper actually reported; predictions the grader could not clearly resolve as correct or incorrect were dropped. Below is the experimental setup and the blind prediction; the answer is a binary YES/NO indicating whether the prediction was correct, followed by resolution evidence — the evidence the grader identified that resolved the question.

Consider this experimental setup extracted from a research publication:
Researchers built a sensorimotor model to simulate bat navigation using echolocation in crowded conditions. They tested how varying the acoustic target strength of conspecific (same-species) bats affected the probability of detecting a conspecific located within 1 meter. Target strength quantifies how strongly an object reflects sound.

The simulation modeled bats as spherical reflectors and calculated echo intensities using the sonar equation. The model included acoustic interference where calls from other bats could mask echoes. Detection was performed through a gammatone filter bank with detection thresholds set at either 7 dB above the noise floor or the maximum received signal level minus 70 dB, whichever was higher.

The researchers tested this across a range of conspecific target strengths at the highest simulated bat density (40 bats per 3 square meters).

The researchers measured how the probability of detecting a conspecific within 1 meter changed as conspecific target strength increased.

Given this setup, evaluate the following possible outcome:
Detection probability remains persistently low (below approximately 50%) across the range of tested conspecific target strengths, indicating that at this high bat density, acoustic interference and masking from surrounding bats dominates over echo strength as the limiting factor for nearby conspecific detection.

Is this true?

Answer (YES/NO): NO